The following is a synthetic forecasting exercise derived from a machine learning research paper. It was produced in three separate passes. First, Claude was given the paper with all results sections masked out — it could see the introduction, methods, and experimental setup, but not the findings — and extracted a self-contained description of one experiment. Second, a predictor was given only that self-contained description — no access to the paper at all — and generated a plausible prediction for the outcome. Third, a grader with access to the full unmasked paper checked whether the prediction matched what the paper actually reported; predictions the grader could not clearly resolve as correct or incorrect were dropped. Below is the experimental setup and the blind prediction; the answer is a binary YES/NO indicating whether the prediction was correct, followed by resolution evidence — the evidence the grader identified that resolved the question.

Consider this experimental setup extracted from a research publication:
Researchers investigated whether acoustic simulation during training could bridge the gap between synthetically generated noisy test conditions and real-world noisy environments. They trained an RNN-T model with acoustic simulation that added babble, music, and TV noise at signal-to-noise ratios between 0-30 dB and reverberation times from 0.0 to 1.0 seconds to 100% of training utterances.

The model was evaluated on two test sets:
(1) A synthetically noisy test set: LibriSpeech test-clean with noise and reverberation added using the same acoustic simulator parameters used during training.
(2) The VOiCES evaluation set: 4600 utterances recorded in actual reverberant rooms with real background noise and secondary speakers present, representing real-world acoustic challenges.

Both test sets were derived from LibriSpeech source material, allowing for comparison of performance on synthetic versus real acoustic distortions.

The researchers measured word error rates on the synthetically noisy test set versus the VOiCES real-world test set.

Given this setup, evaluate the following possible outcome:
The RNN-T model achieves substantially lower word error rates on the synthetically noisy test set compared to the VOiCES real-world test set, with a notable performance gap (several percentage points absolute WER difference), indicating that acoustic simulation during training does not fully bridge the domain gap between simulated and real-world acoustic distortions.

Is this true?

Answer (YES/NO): NO